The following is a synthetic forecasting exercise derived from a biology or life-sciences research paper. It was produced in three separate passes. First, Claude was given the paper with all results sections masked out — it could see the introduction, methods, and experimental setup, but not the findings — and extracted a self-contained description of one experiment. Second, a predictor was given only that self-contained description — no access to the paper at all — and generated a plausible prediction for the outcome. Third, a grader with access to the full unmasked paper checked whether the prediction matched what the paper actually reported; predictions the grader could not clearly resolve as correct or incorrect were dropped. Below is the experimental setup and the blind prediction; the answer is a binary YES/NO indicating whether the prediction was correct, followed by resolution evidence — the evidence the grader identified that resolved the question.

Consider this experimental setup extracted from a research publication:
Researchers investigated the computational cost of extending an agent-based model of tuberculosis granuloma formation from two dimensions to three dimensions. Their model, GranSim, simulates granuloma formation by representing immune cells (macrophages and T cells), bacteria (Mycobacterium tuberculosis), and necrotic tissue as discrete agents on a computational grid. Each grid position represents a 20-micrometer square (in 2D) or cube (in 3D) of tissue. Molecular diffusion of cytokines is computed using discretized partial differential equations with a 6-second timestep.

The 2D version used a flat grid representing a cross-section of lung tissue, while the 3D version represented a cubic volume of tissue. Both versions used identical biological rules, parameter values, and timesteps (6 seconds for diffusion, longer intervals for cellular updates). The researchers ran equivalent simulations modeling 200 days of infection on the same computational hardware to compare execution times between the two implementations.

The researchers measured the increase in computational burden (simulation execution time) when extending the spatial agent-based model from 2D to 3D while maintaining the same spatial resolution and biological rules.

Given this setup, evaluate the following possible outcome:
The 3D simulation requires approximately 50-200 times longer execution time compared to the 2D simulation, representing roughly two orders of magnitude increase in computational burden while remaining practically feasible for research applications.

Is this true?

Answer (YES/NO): YES